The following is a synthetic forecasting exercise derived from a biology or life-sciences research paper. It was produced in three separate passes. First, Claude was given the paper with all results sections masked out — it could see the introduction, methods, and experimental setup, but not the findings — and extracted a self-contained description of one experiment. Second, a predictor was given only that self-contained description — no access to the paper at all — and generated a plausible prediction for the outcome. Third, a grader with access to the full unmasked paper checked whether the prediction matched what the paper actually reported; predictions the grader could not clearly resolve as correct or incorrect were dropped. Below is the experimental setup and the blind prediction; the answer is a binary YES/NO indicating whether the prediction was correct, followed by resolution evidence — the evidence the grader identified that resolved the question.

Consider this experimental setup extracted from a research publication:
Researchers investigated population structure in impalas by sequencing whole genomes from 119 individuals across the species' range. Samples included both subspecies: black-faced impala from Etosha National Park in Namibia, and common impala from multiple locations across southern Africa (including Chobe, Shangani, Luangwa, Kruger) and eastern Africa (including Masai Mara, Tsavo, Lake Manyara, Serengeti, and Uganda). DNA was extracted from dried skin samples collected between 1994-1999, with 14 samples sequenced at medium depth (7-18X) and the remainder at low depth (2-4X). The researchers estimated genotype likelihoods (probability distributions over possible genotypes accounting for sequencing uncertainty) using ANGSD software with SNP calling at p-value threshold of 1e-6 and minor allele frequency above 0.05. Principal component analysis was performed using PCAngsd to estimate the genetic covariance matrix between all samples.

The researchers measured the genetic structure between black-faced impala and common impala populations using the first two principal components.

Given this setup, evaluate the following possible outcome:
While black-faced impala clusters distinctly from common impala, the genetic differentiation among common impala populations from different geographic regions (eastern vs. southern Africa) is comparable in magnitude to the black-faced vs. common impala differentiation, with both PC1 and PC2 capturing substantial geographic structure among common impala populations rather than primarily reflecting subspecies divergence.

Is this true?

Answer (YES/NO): NO